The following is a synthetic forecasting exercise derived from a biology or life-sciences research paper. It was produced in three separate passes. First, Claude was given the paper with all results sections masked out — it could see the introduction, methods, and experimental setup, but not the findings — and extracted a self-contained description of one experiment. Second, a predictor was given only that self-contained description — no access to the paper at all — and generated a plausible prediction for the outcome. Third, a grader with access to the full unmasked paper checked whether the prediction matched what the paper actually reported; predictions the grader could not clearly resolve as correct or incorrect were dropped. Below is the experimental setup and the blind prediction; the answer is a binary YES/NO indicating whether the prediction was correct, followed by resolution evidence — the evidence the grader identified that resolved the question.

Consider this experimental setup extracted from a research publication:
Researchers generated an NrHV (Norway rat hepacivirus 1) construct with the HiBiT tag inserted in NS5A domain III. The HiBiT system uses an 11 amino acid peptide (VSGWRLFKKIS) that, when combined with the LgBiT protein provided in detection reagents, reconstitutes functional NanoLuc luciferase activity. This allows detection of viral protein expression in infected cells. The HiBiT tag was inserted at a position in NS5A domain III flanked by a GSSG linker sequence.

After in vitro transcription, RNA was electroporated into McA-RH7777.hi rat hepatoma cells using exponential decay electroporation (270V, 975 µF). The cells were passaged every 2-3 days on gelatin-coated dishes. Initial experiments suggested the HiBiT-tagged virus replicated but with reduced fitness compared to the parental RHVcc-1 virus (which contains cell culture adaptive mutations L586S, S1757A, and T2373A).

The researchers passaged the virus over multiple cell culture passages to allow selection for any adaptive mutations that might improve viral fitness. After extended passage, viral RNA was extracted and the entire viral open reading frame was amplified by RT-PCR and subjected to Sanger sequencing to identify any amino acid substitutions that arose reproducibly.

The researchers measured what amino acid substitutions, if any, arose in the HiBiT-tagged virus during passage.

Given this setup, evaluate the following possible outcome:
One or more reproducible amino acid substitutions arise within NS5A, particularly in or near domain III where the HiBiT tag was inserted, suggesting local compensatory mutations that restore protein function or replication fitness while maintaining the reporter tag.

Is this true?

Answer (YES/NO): YES